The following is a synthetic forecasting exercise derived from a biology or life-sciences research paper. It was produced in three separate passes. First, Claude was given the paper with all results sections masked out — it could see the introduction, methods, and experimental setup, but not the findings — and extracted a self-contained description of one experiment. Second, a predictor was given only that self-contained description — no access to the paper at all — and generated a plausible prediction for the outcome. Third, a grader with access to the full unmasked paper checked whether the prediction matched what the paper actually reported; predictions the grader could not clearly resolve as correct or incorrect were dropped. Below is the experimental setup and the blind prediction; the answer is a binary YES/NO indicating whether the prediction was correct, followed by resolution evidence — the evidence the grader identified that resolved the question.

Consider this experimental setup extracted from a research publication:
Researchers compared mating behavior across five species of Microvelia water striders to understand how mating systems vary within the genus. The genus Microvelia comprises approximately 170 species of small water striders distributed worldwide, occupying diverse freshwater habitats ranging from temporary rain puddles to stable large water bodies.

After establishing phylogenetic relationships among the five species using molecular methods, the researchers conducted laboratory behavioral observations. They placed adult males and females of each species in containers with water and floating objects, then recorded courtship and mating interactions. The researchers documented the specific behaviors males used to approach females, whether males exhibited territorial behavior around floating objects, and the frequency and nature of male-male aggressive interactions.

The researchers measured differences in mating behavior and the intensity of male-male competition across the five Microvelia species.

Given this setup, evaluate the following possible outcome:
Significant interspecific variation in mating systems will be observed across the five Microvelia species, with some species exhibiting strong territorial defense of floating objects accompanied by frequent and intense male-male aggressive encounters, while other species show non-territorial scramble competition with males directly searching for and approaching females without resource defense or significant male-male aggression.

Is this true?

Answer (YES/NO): YES